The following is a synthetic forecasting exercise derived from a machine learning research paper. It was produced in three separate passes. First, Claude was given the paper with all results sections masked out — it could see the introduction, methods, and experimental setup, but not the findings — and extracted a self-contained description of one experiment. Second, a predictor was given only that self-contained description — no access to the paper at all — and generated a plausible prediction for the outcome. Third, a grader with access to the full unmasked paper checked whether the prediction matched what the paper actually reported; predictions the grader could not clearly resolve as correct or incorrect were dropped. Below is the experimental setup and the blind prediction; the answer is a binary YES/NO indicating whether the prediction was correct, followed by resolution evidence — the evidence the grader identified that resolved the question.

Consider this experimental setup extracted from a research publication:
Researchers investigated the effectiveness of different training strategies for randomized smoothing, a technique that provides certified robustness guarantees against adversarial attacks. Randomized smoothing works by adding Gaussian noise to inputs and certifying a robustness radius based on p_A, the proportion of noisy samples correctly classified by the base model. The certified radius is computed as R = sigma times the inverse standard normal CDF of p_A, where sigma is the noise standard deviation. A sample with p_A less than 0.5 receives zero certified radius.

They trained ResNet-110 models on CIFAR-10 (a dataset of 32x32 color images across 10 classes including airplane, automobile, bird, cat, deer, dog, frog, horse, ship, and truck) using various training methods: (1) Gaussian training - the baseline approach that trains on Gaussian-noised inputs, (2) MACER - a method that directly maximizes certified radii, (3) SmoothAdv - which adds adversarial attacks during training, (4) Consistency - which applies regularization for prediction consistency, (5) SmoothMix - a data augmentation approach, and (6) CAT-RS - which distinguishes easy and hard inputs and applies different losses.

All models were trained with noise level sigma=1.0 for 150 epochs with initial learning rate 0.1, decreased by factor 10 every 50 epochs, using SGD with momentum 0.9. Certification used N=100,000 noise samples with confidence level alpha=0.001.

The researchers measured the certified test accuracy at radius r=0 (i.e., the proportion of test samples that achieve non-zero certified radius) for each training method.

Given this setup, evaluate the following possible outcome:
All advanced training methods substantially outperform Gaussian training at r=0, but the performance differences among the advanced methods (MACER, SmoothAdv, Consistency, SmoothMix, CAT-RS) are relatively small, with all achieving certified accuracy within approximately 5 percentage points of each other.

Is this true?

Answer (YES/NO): NO